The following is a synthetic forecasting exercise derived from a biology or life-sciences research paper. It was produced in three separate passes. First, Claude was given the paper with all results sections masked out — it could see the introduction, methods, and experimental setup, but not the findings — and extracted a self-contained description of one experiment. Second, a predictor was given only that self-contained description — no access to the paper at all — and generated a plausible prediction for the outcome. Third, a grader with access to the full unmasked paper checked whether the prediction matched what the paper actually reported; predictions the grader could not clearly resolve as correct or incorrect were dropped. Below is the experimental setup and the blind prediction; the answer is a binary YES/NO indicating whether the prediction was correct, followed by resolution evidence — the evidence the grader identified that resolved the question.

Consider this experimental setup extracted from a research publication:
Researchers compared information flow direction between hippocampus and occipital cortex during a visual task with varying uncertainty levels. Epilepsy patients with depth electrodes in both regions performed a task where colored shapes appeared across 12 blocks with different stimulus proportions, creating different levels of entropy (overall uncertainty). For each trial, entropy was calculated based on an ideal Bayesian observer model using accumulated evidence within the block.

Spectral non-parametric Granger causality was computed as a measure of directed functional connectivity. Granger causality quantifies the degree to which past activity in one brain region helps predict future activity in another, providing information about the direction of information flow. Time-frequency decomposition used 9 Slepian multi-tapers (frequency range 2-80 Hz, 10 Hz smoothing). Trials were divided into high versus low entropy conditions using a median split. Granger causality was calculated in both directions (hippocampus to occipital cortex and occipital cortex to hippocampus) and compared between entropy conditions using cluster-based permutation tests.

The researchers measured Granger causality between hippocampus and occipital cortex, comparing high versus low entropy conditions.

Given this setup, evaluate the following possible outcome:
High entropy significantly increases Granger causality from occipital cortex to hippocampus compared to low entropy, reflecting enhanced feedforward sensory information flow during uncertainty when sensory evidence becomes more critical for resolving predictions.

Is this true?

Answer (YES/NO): NO